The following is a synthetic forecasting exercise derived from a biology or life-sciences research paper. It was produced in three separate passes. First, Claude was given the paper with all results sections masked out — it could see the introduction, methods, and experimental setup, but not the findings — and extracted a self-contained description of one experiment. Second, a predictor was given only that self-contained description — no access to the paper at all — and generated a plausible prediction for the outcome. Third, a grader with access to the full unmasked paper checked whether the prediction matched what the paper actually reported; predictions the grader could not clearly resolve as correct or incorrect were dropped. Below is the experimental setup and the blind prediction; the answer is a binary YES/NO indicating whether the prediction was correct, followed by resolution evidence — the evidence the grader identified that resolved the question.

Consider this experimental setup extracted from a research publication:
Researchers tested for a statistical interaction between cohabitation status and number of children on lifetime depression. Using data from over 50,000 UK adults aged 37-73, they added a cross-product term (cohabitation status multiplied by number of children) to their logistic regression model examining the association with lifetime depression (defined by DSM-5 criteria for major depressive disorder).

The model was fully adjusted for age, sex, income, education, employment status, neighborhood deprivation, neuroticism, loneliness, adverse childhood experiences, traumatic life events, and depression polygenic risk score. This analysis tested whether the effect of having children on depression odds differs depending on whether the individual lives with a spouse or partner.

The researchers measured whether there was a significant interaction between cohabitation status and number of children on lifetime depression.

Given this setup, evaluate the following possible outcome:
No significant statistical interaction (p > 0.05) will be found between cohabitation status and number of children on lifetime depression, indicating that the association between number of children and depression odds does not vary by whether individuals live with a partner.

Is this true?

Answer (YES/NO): NO